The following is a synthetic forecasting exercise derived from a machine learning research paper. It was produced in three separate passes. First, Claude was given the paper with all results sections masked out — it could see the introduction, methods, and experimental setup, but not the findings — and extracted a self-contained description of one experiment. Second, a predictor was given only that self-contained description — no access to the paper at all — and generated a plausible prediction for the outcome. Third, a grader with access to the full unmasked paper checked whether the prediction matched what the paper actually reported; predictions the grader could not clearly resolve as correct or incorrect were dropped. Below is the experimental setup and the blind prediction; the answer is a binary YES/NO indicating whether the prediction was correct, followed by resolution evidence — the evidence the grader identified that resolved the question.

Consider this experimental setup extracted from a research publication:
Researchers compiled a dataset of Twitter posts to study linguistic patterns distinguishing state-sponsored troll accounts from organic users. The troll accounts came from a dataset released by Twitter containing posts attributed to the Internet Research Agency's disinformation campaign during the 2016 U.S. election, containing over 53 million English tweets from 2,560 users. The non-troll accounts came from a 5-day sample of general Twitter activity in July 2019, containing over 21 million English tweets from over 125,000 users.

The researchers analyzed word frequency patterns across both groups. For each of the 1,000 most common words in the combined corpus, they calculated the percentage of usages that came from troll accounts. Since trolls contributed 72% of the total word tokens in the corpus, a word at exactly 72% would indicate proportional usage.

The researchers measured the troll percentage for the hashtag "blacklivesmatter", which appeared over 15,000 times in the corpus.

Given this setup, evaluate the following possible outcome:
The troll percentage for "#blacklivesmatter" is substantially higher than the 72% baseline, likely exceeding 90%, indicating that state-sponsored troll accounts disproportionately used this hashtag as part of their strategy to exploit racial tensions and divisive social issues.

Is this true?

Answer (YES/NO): YES